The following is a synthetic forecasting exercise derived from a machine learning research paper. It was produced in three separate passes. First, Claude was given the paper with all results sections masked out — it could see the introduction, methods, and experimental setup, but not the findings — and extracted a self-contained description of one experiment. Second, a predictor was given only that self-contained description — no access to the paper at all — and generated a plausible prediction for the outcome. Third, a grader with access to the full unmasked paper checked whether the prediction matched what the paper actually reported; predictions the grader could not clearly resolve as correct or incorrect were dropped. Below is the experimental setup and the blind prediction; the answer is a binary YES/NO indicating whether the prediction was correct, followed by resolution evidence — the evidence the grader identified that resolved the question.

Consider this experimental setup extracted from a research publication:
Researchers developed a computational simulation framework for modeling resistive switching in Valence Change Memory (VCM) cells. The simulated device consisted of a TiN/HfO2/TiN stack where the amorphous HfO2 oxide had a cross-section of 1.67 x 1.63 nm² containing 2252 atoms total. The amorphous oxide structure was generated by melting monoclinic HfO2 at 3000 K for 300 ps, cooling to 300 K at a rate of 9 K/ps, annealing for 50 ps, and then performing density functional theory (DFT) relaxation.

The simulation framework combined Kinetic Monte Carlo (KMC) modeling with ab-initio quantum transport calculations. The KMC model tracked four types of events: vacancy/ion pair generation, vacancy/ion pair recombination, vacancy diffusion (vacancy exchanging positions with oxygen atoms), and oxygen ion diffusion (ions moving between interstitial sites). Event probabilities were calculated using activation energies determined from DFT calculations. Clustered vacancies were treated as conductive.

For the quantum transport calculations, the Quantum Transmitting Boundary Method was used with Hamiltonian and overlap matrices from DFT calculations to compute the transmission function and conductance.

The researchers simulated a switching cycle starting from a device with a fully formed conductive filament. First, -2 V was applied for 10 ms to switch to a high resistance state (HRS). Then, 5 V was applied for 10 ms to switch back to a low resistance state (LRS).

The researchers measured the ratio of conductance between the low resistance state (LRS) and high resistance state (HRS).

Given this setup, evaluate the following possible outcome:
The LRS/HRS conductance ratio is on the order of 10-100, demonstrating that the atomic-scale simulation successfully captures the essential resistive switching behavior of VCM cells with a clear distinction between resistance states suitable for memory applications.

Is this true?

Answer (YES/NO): YES